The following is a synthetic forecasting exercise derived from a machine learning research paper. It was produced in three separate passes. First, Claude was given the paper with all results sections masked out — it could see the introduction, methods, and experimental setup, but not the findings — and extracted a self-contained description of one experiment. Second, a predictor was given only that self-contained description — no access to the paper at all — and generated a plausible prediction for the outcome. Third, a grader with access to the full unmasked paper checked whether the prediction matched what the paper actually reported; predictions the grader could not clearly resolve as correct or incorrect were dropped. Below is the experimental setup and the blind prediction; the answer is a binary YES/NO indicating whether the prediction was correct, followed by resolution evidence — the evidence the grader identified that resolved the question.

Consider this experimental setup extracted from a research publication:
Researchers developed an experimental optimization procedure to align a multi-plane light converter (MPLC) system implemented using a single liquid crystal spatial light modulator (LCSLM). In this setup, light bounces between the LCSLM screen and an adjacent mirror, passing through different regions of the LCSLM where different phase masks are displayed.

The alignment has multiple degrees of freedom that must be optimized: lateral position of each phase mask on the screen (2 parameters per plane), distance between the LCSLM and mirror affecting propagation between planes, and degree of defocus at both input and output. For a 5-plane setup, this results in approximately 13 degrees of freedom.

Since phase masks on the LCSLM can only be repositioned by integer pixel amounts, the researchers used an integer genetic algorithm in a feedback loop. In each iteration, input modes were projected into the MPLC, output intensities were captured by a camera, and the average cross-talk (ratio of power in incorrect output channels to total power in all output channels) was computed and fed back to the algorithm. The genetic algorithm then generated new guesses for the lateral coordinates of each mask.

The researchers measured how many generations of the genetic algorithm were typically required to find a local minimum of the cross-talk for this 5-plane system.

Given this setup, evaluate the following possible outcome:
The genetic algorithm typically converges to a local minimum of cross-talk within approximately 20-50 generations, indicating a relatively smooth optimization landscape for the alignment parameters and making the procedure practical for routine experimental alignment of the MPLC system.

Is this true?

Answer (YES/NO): NO